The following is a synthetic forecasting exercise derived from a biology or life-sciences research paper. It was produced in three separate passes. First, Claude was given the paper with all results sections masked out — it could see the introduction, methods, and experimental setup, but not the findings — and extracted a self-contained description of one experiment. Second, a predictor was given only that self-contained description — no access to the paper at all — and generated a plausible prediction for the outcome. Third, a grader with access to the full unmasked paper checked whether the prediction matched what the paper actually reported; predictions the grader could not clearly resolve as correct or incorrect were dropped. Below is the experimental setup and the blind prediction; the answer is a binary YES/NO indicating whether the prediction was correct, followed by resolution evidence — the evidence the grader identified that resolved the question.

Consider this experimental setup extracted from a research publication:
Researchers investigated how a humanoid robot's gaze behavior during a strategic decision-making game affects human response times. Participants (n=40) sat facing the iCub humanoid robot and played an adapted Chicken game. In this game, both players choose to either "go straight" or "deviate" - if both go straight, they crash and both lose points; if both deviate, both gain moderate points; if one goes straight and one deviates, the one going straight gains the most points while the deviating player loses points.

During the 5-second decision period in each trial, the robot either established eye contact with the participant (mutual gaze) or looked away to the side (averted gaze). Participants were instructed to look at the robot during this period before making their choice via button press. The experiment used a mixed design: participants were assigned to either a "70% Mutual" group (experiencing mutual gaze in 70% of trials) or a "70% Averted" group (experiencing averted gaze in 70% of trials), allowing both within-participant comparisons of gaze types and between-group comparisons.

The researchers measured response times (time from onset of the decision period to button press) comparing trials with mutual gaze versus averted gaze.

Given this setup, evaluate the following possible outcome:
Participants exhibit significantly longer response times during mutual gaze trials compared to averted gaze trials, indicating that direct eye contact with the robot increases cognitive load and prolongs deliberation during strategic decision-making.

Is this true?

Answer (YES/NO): YES